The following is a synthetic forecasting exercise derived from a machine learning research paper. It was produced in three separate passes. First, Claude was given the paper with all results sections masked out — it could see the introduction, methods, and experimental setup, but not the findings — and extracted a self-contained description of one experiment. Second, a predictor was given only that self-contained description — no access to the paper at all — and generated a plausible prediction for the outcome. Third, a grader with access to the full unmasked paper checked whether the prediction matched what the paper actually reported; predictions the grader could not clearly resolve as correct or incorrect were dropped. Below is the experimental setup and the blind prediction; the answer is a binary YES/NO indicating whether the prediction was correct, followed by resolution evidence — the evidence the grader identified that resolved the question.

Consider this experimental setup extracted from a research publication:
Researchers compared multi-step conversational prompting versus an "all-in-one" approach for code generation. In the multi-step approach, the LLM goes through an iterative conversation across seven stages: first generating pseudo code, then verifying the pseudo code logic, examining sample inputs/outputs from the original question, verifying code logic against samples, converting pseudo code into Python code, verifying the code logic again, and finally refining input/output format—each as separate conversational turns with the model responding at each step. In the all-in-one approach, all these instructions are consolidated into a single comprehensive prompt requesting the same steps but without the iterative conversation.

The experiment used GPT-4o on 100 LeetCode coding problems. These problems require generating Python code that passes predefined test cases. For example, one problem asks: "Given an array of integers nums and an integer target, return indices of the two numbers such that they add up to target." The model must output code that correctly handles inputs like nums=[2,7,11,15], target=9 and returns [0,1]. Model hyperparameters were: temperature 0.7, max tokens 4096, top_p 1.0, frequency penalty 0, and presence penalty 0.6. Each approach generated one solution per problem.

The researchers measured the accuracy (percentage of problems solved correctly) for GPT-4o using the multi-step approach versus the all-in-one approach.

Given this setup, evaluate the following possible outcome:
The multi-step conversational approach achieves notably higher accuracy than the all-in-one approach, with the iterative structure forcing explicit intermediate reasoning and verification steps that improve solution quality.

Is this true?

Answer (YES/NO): NO